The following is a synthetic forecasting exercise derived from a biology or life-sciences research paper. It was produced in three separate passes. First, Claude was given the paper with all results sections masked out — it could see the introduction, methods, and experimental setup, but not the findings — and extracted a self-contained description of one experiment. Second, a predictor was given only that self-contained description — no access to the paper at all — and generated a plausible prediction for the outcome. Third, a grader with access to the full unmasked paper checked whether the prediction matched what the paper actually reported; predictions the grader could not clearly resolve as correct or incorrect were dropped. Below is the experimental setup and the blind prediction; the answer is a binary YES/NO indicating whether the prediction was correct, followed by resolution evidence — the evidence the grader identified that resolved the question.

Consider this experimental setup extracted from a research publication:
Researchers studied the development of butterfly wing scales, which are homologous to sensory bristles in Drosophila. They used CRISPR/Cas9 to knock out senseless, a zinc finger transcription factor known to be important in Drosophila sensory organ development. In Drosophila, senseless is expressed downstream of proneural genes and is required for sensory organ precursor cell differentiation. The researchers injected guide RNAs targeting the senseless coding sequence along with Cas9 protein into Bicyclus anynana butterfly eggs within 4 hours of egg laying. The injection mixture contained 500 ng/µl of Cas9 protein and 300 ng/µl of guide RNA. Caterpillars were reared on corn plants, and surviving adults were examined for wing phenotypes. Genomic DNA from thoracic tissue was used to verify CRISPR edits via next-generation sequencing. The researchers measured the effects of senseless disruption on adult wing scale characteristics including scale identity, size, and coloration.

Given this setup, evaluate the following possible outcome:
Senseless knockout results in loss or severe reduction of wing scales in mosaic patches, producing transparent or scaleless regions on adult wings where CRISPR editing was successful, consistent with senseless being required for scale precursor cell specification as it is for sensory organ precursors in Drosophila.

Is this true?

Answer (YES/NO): NO